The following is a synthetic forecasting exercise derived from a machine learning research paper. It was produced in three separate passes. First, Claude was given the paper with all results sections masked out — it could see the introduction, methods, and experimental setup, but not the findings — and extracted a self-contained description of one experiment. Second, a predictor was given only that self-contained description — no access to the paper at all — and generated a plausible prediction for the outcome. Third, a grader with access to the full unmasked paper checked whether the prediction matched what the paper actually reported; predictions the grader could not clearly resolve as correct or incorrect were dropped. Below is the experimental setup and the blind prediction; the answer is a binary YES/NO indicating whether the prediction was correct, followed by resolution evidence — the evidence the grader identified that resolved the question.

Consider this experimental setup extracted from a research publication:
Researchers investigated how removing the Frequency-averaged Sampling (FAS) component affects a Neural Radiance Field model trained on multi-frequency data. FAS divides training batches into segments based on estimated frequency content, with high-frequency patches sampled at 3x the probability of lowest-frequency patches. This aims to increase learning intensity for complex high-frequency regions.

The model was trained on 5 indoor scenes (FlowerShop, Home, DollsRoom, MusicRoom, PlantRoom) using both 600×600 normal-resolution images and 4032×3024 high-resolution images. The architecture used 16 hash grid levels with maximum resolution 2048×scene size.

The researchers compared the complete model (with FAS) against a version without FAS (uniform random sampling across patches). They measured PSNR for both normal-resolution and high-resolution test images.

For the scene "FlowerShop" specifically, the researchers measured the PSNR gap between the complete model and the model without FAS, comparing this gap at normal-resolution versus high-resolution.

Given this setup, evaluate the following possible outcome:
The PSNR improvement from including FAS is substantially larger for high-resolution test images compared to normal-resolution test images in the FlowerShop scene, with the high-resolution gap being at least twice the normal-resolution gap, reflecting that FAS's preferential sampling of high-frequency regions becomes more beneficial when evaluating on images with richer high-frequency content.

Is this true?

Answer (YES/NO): NO